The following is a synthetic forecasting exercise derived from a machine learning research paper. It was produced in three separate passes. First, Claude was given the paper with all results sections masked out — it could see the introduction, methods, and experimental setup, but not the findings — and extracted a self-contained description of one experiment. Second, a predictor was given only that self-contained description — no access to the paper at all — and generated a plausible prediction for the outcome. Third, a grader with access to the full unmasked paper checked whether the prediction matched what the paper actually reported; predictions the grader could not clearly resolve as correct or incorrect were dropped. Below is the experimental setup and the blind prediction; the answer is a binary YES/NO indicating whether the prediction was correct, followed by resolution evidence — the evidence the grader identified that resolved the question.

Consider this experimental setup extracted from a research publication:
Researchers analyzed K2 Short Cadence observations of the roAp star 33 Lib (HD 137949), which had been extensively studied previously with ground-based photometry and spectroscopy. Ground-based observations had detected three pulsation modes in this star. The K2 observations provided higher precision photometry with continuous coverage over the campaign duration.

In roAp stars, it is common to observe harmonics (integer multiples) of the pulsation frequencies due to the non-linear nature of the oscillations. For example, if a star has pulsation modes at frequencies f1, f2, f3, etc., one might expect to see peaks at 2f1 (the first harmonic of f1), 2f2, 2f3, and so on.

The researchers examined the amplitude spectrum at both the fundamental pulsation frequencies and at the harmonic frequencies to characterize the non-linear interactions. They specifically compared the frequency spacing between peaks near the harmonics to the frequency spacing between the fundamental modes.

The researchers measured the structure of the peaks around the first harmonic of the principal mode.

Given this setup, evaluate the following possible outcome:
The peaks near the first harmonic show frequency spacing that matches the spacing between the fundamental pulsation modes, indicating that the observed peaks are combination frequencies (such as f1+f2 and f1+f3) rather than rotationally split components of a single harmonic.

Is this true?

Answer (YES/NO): YES